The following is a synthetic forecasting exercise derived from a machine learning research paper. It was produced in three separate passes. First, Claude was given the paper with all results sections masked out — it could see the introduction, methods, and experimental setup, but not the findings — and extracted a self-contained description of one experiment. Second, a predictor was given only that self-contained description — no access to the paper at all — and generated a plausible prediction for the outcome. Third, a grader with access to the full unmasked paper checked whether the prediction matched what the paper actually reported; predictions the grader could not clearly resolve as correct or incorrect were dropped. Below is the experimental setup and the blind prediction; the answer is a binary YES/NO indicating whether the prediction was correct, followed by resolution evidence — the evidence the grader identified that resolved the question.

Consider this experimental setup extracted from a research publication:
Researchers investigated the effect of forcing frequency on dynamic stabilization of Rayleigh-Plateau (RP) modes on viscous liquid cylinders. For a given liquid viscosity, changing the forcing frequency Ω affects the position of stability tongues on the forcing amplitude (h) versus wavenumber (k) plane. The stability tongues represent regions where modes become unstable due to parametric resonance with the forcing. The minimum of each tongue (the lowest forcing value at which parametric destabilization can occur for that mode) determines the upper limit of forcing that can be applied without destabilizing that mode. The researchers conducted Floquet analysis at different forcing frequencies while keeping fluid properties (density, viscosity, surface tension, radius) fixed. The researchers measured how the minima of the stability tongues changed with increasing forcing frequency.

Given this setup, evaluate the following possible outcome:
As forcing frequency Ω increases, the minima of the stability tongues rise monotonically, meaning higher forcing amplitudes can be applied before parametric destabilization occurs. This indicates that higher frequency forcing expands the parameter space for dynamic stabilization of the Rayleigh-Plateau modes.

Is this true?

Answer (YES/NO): YES